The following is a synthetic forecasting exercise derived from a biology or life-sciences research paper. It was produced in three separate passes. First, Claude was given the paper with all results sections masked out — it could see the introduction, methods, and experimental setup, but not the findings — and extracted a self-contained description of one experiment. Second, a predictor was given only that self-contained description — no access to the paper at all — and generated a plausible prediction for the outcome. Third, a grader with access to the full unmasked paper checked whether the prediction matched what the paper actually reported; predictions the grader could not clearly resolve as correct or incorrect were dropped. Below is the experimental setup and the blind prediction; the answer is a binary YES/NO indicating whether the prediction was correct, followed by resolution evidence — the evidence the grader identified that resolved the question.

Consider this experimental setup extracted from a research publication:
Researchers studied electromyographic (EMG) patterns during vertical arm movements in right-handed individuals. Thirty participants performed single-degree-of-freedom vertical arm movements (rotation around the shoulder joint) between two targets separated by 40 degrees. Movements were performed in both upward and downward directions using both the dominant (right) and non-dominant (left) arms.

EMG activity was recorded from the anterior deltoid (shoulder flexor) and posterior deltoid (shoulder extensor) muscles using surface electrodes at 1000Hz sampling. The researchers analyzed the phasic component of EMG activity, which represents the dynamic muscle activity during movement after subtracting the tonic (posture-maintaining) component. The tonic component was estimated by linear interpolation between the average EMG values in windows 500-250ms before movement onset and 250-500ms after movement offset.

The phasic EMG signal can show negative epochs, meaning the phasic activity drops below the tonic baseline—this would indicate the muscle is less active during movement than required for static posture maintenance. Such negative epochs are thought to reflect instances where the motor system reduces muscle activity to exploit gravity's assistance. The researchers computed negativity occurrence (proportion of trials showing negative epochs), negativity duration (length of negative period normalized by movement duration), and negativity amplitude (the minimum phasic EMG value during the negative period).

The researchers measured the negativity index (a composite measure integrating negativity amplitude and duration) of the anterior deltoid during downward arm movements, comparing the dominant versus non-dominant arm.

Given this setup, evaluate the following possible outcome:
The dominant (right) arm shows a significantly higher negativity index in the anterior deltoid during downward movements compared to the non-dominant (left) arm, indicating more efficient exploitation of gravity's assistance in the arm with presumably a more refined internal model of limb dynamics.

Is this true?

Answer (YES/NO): YES